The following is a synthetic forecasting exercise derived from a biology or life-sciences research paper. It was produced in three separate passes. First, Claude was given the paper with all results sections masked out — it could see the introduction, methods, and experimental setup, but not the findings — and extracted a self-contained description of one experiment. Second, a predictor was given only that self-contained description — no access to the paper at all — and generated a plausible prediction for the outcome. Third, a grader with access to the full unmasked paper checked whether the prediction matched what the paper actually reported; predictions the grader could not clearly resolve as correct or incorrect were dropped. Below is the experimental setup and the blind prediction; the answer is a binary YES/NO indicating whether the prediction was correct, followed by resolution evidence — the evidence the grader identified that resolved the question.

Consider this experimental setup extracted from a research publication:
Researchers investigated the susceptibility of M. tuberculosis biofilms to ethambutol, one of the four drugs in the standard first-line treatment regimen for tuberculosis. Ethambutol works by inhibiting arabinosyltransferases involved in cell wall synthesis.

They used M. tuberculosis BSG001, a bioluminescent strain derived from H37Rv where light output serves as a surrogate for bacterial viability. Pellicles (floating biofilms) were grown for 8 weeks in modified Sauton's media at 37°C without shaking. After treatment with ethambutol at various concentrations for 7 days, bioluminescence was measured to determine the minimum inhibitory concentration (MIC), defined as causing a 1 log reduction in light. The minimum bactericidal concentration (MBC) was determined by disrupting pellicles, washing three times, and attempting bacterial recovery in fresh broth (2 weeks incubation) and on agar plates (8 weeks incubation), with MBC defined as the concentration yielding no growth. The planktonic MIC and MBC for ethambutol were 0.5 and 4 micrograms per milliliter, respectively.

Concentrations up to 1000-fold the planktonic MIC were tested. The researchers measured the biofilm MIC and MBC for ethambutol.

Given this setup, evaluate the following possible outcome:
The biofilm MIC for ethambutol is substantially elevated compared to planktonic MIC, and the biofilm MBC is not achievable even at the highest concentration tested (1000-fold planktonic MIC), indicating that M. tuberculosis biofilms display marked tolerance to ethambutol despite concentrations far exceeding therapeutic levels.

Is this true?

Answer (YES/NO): NO